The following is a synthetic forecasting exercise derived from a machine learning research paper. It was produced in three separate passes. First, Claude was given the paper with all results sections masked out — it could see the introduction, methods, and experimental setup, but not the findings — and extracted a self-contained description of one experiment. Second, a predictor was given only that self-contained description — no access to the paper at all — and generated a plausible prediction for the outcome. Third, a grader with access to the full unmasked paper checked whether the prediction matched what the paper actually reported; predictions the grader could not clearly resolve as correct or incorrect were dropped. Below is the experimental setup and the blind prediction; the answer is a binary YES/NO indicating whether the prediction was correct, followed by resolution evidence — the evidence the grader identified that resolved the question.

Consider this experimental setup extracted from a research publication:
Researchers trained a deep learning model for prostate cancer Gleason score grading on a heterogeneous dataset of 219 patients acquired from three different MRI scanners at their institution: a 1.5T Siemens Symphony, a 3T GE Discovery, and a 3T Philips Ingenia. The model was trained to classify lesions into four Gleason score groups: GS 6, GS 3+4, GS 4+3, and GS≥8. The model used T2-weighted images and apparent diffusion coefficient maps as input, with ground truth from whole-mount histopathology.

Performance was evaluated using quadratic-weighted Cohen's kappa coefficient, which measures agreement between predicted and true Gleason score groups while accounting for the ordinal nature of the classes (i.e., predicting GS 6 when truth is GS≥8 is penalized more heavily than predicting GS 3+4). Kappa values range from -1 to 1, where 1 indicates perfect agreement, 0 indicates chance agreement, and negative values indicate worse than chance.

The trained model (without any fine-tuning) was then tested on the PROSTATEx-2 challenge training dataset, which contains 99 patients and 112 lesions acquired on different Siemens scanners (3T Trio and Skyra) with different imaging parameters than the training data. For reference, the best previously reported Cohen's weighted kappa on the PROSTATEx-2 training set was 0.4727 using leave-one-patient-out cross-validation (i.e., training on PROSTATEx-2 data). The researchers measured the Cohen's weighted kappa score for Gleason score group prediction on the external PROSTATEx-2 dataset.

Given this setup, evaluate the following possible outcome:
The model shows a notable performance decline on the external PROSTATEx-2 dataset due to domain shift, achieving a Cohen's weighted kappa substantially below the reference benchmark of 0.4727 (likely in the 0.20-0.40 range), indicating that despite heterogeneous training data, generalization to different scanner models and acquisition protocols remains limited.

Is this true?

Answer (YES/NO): NO